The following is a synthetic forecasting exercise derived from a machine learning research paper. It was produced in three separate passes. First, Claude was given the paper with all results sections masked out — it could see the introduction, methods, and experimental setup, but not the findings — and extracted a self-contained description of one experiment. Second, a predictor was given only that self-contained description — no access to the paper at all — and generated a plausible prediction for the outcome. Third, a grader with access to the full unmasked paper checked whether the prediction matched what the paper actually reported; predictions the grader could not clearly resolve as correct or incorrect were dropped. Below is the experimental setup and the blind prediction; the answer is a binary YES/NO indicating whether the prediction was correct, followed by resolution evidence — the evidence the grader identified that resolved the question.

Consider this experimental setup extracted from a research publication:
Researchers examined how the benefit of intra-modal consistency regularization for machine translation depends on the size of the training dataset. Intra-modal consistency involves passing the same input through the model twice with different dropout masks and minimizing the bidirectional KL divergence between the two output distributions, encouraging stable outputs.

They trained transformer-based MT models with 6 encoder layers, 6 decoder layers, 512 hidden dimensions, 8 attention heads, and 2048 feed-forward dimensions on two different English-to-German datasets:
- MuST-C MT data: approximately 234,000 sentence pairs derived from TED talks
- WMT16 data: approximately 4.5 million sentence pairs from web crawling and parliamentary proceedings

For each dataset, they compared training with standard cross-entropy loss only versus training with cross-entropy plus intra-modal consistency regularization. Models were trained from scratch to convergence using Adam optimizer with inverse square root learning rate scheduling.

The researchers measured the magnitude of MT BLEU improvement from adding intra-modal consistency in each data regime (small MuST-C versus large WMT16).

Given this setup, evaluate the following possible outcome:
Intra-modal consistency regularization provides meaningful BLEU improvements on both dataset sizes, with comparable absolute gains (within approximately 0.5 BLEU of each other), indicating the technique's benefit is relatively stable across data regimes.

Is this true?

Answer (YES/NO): NO